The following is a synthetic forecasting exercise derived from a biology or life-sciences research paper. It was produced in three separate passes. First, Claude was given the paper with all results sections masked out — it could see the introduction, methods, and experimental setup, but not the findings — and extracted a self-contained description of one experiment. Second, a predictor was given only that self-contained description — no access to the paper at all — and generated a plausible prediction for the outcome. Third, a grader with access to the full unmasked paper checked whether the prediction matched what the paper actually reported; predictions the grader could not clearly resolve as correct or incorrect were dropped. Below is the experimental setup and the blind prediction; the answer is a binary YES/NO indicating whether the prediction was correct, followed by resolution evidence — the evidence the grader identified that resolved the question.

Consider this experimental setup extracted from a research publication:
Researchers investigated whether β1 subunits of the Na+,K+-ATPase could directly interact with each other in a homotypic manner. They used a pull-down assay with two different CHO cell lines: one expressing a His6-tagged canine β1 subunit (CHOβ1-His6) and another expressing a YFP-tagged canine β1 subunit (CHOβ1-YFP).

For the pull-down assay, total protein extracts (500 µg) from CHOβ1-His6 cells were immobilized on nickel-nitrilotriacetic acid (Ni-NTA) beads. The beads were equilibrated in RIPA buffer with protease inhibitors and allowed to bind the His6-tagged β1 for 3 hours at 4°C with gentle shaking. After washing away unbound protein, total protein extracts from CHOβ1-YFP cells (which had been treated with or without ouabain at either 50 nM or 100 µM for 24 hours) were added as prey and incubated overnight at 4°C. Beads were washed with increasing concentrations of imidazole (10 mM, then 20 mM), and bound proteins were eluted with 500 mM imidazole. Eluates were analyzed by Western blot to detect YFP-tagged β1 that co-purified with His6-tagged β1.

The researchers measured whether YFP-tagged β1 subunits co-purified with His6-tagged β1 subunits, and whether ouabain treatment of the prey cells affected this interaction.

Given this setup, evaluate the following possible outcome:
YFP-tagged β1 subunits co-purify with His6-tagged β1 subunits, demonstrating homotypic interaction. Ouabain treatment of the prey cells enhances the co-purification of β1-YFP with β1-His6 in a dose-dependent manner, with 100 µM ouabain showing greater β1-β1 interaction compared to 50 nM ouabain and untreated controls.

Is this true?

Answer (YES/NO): NO